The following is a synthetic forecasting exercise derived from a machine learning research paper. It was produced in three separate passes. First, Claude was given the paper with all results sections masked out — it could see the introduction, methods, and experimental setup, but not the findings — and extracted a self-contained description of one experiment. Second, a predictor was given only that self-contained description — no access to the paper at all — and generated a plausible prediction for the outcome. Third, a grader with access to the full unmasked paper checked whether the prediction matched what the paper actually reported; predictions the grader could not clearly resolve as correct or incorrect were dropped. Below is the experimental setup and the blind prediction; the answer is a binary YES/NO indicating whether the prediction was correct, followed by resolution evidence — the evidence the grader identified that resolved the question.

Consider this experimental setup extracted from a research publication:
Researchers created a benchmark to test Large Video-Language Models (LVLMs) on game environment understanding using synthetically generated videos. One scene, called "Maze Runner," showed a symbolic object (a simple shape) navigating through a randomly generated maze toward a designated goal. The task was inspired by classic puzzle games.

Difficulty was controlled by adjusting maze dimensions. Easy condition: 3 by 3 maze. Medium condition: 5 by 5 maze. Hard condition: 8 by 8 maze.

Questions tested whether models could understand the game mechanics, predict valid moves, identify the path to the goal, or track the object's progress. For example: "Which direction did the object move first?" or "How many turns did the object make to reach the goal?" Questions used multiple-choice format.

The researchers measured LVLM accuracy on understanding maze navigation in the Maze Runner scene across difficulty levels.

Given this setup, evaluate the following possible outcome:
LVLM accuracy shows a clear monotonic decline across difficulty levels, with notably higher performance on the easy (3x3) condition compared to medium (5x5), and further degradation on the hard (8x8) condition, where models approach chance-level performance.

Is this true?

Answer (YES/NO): NO